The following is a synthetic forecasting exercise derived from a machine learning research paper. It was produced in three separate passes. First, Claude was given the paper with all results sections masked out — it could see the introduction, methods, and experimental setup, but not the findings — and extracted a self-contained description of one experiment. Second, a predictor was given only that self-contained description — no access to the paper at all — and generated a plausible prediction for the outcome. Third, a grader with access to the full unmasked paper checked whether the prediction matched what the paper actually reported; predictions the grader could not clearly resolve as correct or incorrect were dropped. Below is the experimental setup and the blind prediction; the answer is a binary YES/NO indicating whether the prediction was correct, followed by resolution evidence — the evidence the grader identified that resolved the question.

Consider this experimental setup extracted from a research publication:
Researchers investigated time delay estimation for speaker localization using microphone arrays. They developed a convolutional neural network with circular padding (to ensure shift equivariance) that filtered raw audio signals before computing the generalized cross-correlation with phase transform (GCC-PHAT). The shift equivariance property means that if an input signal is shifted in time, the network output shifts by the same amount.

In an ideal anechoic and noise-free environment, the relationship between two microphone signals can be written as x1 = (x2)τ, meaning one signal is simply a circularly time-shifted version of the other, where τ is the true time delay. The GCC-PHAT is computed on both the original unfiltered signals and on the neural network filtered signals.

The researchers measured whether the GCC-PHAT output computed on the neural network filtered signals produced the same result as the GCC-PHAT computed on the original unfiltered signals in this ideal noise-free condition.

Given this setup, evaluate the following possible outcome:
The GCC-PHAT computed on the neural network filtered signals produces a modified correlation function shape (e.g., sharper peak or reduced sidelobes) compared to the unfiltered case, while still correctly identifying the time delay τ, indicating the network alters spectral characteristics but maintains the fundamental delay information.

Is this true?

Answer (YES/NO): NO